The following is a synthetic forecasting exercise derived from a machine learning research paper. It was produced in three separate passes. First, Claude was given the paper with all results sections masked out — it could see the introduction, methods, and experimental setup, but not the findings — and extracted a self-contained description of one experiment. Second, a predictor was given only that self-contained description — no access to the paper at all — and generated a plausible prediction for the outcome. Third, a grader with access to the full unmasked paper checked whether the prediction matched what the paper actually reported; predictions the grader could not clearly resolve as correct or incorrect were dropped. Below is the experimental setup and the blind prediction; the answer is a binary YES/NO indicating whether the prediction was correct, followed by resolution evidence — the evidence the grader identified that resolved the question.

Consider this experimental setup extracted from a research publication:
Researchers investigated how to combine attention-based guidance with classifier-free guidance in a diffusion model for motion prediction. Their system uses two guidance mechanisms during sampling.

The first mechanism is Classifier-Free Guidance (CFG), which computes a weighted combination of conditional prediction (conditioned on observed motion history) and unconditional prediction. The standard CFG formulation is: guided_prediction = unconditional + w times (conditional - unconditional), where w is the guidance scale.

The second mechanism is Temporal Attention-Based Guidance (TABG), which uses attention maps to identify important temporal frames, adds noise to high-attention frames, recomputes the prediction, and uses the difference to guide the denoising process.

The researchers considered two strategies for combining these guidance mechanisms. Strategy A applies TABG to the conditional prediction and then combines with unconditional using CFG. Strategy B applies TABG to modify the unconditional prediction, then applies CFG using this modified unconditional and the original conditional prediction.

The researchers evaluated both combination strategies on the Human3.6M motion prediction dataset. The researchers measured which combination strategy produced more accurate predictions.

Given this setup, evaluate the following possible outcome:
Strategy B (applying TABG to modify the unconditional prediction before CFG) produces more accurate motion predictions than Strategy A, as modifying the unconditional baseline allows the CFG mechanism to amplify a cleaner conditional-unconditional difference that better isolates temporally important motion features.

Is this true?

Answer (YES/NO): YES